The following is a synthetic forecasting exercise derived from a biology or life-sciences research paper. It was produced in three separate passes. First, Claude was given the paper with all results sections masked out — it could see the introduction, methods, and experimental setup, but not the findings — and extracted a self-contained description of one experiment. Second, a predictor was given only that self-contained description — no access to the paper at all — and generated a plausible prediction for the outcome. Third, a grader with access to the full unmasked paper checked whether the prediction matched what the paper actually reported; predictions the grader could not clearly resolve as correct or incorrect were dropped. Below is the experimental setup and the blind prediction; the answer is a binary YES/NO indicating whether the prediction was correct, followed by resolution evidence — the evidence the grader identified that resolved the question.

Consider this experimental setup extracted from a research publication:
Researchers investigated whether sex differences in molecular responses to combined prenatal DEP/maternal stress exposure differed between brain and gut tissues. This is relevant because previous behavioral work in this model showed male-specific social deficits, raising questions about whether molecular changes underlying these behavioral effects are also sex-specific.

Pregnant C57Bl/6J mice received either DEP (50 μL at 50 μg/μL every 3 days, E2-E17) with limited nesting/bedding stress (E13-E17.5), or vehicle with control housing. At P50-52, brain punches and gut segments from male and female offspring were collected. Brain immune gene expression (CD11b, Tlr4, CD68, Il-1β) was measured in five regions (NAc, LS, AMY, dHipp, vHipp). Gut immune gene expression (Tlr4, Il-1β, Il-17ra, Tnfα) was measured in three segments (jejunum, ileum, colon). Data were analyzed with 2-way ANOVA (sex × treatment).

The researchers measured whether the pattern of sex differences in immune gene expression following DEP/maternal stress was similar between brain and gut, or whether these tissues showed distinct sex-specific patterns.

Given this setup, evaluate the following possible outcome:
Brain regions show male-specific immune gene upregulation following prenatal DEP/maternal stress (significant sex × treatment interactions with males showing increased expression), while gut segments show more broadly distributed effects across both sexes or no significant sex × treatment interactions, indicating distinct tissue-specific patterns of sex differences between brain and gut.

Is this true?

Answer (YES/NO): NO